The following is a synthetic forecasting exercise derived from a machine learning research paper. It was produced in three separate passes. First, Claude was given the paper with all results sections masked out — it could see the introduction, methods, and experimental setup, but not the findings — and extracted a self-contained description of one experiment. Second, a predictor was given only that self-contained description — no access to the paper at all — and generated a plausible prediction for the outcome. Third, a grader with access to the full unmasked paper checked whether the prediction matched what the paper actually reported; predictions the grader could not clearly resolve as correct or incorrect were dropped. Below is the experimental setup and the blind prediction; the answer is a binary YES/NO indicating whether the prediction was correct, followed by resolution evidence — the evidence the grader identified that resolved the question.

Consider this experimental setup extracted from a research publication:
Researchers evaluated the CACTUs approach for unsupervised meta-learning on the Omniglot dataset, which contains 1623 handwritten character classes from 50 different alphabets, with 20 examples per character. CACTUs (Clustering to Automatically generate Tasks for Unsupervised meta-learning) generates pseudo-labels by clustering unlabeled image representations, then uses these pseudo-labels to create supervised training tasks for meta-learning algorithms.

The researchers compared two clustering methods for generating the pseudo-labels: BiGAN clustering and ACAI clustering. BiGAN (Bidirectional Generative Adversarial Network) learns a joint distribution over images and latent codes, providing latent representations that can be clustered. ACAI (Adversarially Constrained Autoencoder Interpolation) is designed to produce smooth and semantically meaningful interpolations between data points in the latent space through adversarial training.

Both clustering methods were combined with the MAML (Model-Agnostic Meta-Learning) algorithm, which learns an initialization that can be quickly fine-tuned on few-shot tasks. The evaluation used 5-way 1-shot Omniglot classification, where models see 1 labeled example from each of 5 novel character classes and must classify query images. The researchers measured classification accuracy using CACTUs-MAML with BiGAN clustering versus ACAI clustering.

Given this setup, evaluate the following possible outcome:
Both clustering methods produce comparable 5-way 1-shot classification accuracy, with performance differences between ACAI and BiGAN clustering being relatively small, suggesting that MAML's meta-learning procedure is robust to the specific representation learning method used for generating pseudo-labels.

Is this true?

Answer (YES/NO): NO